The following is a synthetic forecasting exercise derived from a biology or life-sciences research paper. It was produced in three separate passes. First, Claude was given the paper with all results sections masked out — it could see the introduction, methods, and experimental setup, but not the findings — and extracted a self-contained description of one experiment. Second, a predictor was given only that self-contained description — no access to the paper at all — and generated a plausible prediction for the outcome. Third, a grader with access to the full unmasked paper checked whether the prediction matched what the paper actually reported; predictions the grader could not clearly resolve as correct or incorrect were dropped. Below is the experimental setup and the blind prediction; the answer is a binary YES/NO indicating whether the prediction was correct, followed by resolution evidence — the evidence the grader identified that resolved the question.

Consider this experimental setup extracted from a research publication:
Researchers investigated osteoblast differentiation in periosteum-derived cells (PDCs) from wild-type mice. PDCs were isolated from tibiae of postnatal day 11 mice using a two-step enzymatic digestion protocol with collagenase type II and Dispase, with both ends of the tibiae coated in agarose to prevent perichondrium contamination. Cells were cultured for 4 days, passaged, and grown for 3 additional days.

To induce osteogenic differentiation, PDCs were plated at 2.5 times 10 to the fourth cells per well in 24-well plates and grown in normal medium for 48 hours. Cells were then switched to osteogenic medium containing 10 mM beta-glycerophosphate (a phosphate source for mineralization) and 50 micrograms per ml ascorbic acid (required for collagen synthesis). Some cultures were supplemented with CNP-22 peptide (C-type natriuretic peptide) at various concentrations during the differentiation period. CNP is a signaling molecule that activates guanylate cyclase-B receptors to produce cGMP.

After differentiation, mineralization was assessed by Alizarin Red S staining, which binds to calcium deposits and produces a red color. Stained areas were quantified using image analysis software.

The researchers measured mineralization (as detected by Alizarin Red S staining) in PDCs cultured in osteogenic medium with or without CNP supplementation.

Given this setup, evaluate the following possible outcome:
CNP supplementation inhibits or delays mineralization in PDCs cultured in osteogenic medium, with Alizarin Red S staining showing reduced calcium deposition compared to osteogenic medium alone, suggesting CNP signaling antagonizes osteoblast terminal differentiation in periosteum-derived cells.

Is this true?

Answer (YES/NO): NO